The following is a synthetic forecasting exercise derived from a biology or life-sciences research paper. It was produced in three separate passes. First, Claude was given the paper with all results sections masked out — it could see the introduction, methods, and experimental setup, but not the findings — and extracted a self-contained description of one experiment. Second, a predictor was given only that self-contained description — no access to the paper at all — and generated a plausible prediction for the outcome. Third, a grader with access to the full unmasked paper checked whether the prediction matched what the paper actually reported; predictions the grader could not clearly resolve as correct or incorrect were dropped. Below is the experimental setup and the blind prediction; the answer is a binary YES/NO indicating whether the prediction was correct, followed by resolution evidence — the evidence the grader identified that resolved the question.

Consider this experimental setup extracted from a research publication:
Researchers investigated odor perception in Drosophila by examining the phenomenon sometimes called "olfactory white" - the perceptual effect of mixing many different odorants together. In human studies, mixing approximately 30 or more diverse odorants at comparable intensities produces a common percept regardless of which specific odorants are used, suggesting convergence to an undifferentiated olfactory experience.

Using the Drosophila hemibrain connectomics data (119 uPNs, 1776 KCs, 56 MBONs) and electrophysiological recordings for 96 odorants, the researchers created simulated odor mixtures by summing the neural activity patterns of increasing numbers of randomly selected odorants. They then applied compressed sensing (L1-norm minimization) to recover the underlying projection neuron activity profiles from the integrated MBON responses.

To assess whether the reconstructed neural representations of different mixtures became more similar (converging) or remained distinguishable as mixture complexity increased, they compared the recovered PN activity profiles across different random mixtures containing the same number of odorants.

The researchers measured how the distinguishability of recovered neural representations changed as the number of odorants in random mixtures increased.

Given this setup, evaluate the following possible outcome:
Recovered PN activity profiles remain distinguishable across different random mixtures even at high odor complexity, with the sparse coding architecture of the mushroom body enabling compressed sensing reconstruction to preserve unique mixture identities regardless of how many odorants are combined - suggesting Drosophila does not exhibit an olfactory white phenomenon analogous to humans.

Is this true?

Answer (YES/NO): NO